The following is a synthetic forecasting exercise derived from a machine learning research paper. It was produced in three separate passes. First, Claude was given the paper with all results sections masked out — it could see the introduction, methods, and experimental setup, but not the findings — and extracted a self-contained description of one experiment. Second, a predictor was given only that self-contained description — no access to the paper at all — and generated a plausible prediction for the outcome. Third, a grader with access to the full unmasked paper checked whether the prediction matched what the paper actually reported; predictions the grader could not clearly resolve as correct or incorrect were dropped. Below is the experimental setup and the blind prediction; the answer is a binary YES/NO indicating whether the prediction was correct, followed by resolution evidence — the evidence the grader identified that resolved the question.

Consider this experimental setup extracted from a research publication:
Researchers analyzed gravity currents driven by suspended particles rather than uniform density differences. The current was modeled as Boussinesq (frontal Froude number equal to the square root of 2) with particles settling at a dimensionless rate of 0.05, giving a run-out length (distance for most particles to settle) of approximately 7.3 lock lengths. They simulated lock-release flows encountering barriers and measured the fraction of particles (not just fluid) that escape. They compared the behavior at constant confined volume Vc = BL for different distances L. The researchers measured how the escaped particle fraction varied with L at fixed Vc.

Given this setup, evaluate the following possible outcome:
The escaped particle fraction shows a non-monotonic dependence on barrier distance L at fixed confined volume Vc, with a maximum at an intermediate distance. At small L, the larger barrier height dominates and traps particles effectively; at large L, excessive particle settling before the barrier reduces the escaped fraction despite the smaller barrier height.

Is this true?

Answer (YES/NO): NO